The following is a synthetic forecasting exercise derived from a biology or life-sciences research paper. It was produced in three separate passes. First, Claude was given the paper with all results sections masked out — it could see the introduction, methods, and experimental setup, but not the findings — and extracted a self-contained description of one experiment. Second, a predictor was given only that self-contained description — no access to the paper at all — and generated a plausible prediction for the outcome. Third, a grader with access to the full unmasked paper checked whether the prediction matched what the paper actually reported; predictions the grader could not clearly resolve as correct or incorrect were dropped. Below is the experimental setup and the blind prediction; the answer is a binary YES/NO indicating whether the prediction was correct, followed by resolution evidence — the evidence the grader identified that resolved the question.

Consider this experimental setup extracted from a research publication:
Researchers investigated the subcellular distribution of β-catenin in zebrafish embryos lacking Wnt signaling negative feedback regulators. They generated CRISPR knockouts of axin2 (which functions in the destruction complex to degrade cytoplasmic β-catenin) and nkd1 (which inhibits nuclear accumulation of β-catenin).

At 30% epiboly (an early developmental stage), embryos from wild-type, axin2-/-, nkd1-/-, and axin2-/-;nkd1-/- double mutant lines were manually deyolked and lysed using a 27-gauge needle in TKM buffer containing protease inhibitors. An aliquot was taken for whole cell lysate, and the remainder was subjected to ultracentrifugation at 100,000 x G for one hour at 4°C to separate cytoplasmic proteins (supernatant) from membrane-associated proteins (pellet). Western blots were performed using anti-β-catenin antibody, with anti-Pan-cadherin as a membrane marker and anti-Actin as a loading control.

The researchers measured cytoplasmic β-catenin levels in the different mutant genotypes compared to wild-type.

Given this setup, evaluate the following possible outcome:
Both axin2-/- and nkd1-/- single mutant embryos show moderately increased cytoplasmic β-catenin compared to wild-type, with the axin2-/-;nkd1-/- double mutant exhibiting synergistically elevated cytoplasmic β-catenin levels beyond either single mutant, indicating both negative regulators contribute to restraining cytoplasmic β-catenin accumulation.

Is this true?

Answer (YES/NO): NO